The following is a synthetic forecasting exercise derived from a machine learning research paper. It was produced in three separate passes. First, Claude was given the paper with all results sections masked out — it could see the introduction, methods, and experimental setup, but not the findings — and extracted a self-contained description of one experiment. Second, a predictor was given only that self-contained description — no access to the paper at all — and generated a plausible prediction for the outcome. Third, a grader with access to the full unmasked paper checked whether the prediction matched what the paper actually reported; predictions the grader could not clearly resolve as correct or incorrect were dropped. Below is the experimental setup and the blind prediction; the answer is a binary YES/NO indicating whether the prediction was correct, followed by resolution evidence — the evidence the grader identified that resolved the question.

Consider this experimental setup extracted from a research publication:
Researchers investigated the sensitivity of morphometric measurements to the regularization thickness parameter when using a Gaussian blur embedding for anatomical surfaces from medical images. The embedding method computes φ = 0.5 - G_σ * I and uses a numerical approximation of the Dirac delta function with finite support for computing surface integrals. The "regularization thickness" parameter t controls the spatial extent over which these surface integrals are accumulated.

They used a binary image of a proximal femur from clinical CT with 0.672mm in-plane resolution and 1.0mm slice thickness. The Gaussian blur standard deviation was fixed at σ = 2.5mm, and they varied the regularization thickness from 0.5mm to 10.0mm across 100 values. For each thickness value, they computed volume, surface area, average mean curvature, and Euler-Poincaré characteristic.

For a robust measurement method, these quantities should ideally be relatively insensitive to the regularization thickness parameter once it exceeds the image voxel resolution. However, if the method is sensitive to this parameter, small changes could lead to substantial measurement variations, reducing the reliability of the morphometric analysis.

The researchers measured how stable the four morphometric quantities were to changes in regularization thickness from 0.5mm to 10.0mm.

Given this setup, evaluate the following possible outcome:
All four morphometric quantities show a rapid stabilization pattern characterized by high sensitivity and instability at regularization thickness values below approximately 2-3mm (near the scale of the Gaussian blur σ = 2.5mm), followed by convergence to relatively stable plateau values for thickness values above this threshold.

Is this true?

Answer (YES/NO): NO